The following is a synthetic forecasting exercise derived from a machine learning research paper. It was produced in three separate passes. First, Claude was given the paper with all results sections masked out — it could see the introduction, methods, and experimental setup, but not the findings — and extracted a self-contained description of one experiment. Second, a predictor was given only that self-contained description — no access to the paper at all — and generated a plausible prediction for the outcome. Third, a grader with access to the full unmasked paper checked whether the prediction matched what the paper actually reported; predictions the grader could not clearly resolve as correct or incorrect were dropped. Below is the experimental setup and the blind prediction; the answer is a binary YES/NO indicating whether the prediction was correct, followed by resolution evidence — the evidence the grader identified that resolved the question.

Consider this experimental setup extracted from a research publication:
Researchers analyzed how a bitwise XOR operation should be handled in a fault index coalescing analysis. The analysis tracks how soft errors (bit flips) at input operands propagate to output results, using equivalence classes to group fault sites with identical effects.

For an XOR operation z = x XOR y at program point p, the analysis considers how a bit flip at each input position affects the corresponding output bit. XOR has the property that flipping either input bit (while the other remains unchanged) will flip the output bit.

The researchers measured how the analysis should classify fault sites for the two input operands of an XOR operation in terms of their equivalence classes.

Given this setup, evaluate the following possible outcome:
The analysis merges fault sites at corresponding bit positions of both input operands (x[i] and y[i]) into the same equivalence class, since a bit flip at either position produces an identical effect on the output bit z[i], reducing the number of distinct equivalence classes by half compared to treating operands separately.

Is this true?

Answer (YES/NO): YES